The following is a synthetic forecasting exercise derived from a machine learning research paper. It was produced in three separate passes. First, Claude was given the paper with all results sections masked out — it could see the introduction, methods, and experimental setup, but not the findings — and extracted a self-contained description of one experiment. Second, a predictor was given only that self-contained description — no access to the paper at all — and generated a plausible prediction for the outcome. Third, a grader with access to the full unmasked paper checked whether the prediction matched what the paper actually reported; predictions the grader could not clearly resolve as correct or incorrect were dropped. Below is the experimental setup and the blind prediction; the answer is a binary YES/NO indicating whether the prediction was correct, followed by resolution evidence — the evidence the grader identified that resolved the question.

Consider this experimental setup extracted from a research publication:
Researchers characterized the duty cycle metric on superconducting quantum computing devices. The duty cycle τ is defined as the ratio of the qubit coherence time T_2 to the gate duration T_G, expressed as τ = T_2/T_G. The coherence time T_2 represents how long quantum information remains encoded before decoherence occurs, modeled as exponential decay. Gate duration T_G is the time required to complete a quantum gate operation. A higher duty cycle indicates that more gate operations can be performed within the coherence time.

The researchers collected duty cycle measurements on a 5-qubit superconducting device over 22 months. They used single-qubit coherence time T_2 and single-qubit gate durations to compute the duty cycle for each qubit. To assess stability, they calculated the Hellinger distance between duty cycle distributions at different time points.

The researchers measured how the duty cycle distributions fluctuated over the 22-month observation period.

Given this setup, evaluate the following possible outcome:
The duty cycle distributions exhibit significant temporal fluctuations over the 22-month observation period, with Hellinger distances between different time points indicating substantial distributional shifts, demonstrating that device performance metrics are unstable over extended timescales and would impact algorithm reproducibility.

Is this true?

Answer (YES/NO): YES